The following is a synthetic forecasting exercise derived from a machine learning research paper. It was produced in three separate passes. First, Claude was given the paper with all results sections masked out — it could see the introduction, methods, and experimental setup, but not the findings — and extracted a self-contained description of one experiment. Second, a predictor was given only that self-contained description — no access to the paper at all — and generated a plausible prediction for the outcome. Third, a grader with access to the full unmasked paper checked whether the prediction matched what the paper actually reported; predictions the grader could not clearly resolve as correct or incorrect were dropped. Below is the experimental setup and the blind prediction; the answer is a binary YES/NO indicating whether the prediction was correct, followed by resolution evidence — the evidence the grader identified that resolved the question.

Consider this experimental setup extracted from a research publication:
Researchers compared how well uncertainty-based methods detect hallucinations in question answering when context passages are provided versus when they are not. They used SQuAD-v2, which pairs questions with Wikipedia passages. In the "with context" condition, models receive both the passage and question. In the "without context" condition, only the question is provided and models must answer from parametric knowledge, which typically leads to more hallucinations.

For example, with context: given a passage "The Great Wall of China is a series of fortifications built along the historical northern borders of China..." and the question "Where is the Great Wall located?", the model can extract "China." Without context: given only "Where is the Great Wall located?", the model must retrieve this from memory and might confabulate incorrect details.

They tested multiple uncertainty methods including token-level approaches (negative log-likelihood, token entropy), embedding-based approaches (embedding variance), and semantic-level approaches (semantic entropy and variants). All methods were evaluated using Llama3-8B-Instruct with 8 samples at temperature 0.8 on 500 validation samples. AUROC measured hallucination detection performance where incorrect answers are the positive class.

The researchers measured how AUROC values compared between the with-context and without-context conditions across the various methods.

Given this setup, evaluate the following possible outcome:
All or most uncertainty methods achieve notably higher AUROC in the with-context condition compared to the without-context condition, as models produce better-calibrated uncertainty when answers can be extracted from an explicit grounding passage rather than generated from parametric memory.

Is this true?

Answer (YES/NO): NO